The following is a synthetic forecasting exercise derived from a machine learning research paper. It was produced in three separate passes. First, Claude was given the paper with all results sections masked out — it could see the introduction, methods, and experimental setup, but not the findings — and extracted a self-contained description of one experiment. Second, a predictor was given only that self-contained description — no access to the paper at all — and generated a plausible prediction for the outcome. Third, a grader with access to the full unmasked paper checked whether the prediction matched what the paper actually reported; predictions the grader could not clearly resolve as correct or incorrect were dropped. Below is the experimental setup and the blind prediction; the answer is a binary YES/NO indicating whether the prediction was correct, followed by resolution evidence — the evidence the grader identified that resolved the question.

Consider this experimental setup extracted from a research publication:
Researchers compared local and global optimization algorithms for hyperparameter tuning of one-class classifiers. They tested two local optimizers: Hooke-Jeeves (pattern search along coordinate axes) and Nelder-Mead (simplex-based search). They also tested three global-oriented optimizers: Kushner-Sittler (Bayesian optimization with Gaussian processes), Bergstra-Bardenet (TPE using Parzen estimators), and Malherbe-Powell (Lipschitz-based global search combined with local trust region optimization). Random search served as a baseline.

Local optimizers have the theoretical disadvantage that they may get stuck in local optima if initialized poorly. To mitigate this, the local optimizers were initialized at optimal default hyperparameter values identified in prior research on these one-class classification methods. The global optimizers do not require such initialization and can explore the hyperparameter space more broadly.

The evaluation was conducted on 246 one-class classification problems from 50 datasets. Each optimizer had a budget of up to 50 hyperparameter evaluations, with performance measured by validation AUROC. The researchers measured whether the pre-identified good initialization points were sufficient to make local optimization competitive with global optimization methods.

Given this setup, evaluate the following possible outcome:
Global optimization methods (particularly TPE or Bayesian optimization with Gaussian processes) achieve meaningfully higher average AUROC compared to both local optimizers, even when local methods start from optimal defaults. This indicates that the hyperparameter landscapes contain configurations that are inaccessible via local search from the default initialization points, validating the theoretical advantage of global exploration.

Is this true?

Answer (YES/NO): NO